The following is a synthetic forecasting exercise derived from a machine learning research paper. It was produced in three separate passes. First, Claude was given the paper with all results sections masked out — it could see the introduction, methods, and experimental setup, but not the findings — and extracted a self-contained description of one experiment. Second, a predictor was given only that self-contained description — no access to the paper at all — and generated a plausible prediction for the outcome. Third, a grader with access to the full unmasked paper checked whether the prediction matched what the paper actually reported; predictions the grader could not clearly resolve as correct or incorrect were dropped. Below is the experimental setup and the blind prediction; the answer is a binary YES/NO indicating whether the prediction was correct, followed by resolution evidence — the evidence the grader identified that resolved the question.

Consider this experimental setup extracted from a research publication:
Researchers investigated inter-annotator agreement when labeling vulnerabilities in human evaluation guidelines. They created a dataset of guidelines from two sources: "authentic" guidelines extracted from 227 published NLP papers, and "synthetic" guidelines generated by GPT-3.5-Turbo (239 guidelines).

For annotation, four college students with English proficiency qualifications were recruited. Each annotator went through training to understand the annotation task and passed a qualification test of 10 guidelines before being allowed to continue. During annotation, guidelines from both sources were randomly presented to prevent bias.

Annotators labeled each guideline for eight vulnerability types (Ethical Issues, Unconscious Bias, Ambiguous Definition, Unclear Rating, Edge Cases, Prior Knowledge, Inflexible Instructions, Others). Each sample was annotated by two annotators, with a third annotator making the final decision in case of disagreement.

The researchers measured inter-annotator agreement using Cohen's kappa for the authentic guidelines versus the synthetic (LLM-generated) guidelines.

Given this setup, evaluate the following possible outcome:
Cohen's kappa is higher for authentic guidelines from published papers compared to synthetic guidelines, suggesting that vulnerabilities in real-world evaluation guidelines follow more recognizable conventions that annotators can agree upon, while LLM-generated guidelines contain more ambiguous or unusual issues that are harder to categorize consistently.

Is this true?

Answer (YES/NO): NO